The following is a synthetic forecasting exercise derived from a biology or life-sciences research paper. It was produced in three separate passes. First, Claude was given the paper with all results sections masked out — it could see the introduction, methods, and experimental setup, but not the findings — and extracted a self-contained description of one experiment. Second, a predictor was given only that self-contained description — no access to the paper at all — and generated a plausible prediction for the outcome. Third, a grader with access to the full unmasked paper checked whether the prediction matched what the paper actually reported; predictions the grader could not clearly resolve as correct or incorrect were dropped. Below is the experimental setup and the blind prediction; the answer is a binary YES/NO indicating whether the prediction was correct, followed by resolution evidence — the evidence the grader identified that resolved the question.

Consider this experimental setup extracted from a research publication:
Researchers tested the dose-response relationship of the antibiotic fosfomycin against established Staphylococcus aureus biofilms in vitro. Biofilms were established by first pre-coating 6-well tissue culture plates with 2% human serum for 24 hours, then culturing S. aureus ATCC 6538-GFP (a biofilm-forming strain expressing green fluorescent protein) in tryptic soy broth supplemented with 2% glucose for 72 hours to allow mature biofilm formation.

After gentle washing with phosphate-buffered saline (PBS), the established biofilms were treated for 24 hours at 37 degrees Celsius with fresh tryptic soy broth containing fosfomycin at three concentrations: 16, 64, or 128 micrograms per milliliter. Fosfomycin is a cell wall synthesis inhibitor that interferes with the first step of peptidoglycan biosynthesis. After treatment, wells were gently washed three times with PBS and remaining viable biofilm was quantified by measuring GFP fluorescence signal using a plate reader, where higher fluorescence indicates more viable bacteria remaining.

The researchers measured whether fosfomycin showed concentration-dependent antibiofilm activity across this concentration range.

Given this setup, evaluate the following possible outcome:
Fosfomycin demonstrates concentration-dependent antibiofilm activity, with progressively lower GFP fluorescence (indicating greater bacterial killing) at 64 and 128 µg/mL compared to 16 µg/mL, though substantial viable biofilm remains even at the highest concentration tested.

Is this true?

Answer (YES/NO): NO